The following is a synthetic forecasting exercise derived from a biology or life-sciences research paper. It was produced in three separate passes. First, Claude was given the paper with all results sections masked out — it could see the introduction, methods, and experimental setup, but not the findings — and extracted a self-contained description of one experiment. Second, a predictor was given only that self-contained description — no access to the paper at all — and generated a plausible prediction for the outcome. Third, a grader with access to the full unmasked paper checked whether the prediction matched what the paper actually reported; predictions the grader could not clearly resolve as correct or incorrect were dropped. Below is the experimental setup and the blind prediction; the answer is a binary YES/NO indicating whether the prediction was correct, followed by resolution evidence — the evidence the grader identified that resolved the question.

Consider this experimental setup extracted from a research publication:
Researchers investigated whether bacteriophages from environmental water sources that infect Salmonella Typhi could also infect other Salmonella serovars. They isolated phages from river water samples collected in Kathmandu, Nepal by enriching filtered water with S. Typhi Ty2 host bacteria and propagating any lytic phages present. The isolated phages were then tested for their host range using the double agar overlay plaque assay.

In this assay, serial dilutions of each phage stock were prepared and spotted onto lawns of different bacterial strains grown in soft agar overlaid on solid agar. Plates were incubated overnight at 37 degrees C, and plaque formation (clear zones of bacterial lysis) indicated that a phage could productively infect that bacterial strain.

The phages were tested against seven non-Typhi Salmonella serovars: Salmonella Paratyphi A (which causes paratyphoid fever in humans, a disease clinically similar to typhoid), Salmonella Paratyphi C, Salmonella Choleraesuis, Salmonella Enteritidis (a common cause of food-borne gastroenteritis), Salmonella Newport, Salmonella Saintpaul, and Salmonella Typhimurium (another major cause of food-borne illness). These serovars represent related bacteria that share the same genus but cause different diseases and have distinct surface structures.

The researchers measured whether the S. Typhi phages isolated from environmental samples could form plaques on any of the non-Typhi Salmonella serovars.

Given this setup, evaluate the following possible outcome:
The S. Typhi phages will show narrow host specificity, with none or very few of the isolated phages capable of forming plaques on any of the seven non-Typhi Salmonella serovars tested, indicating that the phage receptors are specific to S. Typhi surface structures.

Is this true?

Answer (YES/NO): YES